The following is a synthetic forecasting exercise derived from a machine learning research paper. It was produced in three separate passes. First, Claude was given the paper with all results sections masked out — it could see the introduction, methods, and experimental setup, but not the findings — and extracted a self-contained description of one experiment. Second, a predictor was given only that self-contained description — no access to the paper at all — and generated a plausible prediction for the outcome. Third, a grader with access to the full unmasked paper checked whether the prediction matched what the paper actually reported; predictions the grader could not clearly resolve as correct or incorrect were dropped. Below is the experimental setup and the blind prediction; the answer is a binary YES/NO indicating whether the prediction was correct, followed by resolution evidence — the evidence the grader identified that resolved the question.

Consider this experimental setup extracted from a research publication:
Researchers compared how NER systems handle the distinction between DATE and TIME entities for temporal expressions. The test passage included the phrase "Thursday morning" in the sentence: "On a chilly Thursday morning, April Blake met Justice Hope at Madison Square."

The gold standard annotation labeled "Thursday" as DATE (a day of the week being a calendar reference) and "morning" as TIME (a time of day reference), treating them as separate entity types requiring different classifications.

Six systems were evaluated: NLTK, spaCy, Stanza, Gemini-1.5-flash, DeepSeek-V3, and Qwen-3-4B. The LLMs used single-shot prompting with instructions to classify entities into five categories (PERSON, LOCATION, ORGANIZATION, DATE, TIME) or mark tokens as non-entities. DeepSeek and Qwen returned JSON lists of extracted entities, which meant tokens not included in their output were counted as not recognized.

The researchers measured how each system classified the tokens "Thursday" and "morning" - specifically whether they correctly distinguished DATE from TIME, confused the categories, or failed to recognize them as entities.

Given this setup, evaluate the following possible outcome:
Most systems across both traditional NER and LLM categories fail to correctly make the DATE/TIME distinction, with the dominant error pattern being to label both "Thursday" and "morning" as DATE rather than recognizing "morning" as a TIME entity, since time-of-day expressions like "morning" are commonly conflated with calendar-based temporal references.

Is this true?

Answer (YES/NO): NO